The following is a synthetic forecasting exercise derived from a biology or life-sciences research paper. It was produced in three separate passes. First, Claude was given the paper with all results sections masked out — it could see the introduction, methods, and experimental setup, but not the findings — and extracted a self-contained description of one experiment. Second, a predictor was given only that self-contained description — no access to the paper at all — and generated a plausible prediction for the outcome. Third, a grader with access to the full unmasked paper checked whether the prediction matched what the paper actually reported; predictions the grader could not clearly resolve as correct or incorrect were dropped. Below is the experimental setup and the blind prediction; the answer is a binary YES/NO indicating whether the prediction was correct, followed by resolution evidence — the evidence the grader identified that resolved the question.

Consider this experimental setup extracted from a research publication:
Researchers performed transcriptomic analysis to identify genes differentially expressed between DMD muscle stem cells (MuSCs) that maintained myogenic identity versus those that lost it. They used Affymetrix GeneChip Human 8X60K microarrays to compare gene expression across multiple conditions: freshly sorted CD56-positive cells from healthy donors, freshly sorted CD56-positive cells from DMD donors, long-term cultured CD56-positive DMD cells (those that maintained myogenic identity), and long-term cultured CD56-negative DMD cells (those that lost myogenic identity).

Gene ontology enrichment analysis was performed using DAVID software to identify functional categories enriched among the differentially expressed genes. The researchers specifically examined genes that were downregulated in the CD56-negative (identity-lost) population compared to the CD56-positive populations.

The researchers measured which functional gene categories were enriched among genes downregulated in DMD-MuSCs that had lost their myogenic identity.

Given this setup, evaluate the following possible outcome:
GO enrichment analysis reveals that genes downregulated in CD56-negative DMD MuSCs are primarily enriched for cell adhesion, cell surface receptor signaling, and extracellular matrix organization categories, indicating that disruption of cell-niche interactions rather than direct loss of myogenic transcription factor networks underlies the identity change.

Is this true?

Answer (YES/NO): NO